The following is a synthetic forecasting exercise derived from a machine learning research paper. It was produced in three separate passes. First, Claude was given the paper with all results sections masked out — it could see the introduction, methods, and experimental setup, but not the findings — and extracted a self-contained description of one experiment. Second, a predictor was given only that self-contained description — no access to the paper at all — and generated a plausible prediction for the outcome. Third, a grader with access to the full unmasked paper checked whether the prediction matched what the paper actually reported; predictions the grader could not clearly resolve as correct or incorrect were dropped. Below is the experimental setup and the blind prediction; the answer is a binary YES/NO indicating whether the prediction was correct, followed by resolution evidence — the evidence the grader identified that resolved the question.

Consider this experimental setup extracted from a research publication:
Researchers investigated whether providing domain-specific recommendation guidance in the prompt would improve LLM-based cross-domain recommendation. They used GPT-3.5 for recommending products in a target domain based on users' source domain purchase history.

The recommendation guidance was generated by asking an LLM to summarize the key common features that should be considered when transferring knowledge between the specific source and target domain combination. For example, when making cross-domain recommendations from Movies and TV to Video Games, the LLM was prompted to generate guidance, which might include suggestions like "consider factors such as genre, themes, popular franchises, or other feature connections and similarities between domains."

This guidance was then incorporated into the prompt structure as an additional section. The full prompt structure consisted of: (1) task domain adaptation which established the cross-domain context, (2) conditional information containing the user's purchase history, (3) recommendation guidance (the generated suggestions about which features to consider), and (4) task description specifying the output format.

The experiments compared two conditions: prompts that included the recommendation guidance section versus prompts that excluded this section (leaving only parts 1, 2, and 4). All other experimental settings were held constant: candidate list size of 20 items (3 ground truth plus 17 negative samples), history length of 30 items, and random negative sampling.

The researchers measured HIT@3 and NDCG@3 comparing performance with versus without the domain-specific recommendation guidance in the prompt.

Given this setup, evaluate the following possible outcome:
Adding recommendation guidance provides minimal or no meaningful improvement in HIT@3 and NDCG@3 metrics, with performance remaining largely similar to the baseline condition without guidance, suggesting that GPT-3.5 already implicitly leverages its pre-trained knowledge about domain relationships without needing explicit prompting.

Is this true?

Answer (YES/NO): NO